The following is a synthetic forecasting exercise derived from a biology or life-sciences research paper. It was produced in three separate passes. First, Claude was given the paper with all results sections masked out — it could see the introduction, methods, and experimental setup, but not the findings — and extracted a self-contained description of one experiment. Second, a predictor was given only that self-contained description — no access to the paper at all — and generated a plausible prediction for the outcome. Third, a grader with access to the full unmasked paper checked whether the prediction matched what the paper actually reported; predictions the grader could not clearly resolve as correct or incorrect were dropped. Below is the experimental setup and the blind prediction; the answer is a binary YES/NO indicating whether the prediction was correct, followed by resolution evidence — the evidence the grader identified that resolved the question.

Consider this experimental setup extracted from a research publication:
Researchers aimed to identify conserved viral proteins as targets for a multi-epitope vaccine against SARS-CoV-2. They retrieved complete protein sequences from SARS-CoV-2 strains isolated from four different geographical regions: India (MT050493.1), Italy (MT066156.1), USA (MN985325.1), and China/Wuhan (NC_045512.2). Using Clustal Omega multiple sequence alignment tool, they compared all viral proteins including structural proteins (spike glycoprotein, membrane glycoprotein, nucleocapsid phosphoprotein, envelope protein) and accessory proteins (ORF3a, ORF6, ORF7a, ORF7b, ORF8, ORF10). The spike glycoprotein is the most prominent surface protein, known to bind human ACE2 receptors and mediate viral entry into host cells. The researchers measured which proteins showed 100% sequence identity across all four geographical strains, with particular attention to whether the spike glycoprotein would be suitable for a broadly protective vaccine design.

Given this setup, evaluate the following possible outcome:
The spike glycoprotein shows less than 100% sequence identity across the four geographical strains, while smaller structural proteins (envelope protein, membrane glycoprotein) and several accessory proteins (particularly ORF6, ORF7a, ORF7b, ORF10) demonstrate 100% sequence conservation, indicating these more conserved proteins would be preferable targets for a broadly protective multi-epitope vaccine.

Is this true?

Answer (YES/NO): NO